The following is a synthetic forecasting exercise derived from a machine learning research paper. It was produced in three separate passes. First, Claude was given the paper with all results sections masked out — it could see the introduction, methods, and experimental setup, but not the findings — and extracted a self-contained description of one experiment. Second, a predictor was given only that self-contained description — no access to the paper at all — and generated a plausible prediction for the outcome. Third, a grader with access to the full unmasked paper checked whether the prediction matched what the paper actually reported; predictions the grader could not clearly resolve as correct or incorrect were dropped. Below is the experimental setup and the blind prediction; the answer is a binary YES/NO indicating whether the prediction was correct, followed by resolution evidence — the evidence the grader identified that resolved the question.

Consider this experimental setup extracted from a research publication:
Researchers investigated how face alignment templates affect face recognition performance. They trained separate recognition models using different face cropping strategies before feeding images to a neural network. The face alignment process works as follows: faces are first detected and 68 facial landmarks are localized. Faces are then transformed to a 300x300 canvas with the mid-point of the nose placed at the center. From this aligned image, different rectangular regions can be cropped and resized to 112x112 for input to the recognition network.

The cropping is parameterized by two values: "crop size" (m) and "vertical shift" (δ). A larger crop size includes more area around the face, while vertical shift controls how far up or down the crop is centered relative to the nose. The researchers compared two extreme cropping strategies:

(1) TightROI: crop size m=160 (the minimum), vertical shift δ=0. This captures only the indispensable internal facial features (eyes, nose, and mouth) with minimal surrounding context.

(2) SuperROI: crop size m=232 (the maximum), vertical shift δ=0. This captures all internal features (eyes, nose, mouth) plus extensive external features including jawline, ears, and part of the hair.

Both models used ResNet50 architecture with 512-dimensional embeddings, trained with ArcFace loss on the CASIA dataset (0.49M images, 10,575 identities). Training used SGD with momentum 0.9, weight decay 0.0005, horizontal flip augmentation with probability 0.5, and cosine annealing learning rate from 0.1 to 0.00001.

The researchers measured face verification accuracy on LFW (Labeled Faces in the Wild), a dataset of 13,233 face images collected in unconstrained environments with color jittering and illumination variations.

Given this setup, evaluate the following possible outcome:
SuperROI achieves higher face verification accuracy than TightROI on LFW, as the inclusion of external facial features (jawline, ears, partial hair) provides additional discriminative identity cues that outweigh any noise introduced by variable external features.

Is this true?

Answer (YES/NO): YES